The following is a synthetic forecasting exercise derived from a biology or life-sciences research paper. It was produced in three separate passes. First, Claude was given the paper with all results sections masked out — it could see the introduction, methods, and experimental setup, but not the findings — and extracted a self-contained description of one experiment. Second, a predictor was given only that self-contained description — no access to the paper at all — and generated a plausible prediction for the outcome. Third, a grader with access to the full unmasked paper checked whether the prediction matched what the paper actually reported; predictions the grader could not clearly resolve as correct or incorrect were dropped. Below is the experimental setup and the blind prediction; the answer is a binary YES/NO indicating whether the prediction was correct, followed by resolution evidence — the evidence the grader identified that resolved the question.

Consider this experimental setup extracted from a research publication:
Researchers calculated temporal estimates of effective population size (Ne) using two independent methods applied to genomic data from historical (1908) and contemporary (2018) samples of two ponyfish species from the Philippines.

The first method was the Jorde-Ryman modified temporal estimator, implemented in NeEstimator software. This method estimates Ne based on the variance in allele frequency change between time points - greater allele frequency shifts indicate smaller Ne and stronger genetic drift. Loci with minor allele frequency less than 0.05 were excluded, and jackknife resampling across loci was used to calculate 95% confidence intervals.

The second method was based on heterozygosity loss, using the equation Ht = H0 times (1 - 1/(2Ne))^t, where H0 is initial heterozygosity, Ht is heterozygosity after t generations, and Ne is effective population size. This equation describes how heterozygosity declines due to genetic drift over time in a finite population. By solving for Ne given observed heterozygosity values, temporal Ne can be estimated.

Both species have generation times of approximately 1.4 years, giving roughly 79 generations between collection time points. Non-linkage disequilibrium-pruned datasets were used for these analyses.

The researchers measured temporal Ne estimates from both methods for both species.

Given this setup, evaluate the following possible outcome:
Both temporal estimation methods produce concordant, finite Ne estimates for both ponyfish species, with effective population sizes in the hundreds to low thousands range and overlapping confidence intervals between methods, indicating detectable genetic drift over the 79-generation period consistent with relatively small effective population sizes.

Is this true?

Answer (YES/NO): NO